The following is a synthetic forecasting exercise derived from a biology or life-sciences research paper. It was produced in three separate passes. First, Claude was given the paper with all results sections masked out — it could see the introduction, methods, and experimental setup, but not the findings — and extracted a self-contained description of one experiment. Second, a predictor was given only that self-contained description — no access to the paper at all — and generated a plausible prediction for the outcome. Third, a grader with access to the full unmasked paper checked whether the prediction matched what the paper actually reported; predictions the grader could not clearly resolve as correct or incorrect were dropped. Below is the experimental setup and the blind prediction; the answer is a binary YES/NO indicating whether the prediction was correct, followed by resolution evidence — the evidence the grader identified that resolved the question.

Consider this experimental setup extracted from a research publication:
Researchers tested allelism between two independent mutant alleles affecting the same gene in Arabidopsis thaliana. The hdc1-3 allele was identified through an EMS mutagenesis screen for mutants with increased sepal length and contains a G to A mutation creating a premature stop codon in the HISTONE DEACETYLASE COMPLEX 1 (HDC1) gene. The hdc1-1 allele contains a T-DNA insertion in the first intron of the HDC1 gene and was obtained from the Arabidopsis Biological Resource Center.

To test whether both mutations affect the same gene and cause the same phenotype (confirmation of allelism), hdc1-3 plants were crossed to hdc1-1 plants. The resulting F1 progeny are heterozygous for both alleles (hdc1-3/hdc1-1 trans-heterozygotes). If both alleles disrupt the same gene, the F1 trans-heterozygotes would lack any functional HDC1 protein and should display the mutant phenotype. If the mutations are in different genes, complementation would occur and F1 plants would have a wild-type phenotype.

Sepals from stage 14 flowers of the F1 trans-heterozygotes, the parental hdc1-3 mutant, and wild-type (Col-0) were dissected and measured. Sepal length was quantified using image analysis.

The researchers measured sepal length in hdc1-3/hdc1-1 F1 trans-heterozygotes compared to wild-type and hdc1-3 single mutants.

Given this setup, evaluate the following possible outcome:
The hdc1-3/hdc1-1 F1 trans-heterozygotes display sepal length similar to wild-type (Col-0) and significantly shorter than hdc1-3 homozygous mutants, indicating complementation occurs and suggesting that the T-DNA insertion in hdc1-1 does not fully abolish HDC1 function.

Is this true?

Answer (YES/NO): NO